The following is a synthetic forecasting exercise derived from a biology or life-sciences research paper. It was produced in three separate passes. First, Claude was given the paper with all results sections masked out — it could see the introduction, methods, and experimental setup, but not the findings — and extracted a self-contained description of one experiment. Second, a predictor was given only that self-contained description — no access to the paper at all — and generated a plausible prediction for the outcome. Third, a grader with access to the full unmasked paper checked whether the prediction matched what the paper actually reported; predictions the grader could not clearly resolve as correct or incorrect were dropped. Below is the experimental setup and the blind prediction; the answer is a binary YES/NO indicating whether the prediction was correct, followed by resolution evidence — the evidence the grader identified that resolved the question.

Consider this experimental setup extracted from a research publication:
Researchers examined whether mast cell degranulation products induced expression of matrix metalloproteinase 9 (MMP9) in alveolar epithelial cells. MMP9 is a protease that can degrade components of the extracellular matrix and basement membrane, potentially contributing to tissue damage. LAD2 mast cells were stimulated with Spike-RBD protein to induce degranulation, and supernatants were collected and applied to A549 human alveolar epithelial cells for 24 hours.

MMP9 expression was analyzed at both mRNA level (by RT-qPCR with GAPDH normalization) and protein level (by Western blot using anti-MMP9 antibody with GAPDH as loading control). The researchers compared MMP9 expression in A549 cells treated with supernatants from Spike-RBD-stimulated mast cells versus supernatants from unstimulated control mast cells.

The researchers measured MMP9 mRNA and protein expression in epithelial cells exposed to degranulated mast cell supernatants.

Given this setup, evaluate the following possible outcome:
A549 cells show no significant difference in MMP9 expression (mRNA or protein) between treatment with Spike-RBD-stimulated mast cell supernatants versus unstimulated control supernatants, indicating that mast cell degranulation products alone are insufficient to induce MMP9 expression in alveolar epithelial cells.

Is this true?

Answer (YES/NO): NO